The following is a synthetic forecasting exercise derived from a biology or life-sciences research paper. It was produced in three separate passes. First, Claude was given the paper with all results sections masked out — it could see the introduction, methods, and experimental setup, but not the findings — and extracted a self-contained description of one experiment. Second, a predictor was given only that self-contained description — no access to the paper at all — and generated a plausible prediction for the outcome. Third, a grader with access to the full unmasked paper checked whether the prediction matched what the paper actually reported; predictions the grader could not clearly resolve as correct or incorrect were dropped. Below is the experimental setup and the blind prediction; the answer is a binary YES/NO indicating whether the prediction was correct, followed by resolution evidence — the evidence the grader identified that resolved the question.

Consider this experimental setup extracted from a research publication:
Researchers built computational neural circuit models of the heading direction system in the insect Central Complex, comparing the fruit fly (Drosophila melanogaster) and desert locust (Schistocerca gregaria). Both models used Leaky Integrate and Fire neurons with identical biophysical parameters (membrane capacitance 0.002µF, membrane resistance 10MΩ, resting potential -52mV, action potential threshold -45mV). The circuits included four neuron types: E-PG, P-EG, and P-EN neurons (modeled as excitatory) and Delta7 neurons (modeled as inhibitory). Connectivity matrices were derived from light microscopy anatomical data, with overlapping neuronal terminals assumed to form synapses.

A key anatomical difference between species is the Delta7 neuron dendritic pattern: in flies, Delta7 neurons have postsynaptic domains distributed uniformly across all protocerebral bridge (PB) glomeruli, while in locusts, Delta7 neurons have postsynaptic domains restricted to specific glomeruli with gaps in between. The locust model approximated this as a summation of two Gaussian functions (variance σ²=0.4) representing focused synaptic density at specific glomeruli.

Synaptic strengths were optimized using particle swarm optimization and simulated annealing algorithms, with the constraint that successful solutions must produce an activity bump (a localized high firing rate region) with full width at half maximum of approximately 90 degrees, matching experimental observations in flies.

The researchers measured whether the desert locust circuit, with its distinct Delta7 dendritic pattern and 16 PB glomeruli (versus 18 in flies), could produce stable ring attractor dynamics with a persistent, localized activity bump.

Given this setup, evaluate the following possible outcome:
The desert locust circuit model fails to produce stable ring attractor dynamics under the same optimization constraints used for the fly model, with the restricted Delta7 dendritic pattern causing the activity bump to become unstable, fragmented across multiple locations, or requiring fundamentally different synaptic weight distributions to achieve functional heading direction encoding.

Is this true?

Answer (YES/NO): NO